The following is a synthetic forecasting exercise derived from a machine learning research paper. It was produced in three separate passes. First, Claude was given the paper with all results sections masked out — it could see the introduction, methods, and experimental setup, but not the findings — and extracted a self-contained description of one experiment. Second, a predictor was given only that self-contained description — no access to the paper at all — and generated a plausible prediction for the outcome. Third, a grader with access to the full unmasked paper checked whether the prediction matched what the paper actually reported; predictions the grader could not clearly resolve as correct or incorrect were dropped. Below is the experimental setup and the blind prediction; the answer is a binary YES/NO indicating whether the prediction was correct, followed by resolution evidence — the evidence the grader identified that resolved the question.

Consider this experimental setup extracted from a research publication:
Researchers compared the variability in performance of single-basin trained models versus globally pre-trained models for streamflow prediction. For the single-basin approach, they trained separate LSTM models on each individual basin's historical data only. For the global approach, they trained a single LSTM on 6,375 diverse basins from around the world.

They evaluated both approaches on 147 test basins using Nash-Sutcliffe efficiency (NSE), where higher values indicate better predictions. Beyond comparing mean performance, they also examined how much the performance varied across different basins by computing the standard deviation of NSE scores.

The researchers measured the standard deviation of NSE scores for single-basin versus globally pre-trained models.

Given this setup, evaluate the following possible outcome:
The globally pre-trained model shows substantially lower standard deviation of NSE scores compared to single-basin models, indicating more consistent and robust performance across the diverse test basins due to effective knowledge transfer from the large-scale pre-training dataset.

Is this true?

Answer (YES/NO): YES